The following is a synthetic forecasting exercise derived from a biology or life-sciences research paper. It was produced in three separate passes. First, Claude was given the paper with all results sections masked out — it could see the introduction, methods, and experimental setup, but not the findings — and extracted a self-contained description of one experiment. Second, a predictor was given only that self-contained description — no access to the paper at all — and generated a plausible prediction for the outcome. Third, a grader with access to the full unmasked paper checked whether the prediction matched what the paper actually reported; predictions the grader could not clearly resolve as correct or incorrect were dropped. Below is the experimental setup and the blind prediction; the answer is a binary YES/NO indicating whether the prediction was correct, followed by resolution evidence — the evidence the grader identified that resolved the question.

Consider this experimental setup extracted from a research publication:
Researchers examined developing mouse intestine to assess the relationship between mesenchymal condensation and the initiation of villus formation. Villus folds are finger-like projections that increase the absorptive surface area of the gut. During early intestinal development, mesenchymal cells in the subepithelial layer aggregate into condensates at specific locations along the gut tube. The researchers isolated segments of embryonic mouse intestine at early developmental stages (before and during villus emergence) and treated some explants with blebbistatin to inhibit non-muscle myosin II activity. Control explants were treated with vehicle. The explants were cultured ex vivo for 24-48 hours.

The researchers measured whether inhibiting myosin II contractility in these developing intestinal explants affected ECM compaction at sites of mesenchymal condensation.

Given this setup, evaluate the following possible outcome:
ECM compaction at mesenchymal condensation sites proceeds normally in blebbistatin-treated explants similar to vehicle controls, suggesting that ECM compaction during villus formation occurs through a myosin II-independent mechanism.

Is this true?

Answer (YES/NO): NO